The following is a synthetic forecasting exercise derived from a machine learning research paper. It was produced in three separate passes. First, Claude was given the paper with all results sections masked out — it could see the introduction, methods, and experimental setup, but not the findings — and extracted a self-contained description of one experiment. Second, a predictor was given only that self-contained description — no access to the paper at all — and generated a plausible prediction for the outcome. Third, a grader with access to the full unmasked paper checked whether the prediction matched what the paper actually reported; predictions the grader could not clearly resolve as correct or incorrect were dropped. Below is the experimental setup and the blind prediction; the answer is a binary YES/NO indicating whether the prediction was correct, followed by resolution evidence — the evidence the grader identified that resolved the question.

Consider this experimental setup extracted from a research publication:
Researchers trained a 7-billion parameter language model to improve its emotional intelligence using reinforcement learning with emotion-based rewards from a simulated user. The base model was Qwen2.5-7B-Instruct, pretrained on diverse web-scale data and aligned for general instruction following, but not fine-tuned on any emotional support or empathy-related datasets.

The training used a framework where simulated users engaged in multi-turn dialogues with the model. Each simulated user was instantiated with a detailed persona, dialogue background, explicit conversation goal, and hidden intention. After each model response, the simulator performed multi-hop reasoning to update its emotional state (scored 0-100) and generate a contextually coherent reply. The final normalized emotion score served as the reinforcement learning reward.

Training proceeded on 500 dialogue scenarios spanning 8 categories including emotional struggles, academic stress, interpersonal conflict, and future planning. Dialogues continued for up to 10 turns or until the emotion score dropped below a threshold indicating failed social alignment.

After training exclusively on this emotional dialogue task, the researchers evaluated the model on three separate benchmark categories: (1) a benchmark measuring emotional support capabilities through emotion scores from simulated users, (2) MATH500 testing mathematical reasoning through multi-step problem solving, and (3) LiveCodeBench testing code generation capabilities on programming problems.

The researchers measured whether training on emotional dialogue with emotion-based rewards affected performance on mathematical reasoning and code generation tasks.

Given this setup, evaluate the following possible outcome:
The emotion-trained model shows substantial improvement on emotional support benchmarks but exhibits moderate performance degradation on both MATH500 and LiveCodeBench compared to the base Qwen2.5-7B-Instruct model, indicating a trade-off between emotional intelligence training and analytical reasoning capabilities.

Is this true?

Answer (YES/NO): NO